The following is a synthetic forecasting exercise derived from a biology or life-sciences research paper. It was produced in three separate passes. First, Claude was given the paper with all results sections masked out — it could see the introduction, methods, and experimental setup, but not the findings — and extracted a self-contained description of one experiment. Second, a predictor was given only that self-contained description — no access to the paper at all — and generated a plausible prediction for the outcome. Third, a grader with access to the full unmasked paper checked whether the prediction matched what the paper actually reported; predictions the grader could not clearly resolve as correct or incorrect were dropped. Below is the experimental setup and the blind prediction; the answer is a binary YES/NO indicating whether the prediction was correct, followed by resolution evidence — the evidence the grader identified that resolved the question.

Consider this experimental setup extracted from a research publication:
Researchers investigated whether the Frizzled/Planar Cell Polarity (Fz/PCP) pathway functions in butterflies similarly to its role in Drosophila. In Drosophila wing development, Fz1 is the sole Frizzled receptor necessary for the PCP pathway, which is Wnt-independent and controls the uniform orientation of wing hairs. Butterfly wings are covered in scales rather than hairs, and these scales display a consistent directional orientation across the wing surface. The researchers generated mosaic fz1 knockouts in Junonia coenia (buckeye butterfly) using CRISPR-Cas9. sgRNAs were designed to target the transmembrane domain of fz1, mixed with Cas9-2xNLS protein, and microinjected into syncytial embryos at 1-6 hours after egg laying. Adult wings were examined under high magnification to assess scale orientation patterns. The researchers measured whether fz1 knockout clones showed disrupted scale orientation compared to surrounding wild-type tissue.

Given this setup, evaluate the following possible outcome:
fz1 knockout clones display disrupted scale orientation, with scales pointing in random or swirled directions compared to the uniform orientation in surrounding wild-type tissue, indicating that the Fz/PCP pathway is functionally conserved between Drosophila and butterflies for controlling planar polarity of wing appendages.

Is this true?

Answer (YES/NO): YES